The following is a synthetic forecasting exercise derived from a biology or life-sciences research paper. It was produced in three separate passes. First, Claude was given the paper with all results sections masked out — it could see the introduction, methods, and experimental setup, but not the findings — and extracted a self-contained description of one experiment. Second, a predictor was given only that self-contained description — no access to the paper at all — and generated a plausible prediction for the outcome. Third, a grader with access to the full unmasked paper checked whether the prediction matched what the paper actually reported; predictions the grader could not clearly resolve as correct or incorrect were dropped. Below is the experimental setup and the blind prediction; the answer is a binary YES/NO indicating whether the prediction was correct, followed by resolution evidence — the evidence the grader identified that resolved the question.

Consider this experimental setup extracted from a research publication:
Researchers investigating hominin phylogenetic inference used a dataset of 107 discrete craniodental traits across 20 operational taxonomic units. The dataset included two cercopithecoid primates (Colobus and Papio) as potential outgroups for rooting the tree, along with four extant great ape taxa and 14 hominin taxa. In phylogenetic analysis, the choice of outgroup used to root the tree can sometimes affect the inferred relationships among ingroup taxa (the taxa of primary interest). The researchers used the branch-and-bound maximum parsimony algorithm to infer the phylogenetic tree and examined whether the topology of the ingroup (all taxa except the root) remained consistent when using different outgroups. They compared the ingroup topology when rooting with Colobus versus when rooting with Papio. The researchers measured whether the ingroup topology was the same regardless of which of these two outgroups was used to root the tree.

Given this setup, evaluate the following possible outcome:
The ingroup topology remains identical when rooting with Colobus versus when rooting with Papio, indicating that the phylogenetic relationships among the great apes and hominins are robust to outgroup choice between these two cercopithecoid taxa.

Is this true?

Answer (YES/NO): YES